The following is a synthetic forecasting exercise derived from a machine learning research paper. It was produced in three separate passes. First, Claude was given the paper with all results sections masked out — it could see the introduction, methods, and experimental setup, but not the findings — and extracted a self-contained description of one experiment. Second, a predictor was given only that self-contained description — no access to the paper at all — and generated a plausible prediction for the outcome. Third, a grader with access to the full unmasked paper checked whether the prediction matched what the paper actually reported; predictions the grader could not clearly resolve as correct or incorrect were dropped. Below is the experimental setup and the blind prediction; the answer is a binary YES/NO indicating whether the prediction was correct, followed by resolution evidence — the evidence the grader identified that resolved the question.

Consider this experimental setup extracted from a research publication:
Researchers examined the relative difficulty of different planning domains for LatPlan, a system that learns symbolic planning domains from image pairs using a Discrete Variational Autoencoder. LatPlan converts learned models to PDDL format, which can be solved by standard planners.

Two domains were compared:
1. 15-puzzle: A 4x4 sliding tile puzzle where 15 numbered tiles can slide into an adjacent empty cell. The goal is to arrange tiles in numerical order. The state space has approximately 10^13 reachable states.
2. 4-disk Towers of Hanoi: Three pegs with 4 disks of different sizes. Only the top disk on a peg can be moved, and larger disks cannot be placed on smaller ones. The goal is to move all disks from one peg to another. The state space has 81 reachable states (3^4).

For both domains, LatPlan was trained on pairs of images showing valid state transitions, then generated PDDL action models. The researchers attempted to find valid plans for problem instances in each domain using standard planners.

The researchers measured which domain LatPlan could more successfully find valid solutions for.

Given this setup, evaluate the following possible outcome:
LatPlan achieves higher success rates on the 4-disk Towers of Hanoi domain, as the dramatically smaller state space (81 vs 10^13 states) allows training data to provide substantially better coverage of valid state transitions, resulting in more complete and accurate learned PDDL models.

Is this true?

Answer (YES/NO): NO